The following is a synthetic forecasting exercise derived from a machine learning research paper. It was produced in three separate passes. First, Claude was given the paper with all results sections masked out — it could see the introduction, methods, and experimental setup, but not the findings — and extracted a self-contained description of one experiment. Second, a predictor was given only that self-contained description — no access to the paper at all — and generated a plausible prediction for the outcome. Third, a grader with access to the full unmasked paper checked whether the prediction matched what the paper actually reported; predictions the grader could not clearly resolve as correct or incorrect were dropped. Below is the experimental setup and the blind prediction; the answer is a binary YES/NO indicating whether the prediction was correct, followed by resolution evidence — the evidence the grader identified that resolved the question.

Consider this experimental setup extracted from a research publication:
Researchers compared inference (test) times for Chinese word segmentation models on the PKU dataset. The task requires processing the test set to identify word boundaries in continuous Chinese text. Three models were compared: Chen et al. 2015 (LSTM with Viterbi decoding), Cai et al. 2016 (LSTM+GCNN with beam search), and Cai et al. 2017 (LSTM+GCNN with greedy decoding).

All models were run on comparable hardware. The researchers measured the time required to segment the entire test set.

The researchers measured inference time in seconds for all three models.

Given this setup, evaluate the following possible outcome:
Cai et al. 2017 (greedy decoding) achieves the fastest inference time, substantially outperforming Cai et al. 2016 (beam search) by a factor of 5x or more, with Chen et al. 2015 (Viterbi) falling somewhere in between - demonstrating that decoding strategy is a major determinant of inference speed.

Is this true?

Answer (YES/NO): NO